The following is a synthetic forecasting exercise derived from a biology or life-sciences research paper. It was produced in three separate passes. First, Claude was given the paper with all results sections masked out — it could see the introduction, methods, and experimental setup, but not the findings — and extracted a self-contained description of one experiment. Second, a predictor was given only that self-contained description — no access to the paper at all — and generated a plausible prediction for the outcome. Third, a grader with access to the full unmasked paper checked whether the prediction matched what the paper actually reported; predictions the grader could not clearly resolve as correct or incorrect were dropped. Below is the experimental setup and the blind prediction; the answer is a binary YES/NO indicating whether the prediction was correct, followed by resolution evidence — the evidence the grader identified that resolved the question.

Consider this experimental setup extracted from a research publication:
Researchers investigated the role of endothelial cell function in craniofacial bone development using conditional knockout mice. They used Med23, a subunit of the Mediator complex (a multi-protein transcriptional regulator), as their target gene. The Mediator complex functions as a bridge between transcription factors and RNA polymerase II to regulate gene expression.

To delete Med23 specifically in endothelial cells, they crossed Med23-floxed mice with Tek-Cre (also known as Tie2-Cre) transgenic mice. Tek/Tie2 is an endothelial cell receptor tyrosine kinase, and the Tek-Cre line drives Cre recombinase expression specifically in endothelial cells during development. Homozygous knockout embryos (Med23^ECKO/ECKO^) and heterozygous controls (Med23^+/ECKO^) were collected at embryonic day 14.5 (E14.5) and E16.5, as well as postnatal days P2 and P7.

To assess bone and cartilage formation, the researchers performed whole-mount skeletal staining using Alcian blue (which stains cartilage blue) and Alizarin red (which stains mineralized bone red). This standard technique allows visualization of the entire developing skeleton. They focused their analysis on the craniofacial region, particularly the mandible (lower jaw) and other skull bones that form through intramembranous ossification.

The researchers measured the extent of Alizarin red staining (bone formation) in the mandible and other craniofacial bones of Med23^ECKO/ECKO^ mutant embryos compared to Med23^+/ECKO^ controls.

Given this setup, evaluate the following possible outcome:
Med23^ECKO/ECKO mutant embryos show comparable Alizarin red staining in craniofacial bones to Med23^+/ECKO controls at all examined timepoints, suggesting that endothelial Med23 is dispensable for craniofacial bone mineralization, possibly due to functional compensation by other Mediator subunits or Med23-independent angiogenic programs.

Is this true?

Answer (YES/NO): NO